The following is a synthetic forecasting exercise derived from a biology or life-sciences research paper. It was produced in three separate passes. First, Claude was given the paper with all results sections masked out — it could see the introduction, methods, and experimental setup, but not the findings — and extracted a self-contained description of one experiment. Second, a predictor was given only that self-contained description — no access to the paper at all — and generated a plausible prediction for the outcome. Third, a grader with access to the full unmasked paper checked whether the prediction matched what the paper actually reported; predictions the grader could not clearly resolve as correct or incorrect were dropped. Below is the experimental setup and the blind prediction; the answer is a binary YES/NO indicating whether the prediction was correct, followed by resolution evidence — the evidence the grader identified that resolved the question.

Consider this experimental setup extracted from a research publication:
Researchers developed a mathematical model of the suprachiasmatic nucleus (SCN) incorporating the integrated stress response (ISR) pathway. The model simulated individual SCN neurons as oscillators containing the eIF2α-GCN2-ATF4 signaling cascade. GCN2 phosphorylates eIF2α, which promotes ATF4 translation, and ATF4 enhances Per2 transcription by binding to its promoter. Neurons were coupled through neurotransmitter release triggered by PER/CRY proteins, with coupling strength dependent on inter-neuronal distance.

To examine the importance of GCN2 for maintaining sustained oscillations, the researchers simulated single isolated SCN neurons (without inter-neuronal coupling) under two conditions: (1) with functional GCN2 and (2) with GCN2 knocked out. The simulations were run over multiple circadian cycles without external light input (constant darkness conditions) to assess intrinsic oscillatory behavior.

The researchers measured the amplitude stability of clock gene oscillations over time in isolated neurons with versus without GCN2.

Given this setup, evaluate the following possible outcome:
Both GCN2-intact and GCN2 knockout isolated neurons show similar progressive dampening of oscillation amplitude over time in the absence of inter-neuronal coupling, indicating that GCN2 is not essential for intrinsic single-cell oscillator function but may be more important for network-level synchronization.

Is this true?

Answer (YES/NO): NO